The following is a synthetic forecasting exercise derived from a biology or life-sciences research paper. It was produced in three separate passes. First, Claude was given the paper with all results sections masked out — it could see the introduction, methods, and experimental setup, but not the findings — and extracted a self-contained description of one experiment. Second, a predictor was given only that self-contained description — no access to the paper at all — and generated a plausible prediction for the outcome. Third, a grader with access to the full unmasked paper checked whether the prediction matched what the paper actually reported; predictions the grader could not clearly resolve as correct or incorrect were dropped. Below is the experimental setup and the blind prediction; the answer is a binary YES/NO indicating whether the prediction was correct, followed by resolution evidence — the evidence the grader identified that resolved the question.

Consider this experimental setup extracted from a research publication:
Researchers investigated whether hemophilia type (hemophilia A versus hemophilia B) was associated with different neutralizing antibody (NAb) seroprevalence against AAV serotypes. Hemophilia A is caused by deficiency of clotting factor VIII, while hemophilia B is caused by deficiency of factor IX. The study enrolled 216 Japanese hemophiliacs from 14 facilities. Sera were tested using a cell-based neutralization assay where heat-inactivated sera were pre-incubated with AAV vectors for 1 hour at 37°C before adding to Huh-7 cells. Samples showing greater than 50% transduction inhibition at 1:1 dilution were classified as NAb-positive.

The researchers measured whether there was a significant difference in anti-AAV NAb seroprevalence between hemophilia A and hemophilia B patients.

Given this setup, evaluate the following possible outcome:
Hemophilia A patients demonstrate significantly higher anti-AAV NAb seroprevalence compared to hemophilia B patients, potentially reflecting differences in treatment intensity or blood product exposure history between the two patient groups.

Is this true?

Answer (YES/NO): NO